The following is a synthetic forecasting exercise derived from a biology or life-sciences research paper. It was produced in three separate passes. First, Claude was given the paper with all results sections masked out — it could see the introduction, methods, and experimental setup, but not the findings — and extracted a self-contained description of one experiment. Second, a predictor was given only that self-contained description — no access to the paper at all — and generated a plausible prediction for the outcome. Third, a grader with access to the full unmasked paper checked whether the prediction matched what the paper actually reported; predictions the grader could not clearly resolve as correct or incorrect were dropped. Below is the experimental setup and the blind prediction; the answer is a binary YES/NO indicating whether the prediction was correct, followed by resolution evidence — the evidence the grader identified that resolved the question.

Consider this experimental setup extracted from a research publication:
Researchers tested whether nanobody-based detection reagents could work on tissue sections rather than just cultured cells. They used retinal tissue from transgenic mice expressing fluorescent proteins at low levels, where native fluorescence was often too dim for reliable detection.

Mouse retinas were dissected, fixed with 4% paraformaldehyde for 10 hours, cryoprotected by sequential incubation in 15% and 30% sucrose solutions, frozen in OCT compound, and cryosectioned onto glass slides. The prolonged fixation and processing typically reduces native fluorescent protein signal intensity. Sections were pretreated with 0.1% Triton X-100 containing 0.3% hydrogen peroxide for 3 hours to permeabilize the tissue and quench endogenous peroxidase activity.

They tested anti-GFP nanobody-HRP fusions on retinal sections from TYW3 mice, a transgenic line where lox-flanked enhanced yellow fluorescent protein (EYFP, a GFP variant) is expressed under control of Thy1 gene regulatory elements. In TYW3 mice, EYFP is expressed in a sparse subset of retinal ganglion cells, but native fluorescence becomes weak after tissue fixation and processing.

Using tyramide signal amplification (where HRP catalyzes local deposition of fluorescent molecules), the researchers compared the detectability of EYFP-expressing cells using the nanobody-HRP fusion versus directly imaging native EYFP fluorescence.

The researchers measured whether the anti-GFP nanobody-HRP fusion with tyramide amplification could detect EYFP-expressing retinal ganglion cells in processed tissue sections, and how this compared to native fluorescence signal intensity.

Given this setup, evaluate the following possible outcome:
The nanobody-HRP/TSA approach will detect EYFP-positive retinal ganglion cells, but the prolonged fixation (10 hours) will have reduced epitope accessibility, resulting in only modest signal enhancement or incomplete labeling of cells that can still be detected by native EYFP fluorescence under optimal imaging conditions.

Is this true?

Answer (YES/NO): NO